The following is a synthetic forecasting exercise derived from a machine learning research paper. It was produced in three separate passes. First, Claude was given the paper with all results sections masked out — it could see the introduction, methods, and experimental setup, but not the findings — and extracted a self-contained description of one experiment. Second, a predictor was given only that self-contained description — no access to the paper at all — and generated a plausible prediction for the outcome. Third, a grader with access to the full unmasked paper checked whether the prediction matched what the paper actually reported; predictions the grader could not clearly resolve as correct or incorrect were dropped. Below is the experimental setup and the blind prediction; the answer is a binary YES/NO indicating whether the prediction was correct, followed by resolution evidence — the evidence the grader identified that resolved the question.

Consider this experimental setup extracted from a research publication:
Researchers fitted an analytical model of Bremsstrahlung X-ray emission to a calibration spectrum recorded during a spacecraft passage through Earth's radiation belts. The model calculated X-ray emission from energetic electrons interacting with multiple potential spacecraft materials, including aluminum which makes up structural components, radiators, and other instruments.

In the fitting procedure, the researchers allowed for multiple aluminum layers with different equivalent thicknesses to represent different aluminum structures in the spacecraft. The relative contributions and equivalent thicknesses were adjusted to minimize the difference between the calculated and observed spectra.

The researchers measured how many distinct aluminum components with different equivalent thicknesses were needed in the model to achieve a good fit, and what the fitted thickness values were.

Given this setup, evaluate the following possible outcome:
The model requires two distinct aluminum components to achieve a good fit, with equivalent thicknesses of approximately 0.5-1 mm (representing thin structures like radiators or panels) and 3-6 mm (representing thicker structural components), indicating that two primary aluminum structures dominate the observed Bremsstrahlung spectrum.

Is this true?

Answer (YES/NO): NO